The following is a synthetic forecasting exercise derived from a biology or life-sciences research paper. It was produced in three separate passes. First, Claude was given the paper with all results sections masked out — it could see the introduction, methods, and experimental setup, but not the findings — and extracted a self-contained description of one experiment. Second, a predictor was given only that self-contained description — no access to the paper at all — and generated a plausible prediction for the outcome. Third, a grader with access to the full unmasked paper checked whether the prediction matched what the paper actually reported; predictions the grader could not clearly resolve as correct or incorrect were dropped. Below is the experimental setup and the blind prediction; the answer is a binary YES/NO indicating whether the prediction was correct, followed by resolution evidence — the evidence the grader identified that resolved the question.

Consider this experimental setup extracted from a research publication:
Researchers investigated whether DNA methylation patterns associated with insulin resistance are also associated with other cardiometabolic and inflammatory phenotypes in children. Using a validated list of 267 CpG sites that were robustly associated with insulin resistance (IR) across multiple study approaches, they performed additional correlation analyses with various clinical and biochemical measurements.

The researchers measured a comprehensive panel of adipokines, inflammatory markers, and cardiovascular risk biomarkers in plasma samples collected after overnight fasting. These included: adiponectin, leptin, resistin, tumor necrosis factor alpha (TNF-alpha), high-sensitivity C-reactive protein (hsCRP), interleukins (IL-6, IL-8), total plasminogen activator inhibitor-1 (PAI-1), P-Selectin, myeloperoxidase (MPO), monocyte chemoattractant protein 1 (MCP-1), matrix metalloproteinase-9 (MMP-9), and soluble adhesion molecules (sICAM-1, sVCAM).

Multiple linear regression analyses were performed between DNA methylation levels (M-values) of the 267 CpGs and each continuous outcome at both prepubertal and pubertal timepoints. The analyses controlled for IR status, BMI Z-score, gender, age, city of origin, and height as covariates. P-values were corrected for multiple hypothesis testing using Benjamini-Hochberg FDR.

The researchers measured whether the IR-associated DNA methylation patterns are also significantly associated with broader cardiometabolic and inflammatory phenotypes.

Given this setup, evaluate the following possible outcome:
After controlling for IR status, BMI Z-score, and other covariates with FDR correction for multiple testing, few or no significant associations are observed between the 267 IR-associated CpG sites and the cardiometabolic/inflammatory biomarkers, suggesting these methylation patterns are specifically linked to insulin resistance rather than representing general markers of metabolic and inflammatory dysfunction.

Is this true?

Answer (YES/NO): NO